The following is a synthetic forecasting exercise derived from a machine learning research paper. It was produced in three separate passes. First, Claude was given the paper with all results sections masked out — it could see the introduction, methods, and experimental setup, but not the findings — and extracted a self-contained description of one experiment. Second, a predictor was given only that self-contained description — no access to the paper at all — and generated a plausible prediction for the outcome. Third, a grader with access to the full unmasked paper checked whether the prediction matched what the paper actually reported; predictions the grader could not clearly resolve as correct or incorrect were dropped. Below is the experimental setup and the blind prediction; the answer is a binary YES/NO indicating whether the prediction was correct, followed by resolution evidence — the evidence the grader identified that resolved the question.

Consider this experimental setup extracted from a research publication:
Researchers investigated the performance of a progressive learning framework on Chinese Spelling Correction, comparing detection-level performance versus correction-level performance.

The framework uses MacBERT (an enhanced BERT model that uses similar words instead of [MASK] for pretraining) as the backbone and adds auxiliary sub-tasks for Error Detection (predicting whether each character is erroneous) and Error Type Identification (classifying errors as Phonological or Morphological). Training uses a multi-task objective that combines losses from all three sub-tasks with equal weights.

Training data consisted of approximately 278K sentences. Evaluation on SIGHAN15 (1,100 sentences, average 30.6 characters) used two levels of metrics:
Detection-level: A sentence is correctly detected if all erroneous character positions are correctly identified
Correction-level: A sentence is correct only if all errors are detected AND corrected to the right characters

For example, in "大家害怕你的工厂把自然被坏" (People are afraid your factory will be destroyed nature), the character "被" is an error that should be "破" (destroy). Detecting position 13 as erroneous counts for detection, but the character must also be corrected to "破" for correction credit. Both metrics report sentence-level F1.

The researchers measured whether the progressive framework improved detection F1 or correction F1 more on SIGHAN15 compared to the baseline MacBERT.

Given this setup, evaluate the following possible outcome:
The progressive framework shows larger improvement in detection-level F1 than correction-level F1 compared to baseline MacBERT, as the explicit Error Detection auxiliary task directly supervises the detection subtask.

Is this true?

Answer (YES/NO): NO